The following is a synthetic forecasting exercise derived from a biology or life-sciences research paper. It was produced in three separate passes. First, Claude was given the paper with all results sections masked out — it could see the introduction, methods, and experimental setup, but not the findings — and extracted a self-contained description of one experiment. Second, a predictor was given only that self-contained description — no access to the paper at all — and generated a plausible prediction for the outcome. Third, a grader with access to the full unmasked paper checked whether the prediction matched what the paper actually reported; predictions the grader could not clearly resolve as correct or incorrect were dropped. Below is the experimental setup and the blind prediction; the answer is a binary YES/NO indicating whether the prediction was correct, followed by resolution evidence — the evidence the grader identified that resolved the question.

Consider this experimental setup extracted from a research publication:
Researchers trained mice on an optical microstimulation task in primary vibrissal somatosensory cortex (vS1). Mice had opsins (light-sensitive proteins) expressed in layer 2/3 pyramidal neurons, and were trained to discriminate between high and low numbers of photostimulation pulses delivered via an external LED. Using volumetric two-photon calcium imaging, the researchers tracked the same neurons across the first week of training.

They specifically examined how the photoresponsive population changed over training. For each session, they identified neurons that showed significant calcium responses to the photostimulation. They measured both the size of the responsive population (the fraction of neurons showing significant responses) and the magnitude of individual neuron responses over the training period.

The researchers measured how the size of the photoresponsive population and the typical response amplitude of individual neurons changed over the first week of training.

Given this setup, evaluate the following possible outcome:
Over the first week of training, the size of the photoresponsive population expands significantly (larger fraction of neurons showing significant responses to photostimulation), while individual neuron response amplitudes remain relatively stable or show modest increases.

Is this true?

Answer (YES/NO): NO